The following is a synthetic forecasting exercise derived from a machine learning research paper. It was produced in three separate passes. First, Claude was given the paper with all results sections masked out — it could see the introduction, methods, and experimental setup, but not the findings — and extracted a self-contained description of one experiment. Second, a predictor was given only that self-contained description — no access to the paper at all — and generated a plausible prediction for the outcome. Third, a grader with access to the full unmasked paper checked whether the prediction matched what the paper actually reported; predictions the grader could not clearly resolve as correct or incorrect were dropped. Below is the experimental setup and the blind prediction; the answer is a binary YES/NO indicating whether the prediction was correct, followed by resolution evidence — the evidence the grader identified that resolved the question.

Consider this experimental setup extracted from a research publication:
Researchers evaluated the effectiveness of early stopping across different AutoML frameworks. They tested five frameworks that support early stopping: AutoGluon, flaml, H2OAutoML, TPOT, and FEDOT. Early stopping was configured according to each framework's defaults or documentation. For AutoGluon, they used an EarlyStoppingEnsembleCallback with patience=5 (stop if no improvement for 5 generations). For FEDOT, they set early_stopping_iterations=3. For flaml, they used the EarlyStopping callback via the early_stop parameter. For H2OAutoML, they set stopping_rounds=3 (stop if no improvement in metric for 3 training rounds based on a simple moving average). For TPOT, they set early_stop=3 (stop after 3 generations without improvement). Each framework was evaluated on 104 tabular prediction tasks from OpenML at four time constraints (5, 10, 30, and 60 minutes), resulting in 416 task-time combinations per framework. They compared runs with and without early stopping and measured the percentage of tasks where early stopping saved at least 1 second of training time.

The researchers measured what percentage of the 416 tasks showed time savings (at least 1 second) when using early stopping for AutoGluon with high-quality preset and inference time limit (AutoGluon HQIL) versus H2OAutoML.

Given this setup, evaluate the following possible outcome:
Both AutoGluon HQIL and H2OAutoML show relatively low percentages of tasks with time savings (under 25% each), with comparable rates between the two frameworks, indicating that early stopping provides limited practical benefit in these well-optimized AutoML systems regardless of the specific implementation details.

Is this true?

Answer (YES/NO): NO